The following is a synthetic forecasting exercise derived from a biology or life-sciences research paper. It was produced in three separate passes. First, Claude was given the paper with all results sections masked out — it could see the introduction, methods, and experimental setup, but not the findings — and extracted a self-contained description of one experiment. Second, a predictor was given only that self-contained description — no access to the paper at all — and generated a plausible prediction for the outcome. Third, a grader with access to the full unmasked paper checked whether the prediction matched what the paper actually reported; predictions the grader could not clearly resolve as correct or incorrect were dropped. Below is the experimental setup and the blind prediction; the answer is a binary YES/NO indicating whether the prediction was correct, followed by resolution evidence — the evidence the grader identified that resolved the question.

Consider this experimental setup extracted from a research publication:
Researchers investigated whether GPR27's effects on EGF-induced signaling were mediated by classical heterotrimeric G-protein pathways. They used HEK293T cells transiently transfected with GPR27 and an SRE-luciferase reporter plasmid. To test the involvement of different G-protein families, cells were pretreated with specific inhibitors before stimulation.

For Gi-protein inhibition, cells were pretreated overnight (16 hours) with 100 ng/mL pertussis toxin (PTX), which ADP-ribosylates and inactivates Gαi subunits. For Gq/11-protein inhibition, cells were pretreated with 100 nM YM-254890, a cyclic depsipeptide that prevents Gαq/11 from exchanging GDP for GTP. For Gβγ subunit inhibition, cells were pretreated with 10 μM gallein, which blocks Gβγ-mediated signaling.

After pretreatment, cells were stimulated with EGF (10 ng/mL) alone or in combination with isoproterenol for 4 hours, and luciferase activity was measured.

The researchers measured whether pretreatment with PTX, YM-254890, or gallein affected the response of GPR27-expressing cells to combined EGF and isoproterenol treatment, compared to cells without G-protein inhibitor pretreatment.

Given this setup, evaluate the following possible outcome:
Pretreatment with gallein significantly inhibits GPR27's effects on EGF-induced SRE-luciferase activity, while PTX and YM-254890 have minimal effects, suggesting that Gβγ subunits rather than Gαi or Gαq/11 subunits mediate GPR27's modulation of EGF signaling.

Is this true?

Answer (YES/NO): NO